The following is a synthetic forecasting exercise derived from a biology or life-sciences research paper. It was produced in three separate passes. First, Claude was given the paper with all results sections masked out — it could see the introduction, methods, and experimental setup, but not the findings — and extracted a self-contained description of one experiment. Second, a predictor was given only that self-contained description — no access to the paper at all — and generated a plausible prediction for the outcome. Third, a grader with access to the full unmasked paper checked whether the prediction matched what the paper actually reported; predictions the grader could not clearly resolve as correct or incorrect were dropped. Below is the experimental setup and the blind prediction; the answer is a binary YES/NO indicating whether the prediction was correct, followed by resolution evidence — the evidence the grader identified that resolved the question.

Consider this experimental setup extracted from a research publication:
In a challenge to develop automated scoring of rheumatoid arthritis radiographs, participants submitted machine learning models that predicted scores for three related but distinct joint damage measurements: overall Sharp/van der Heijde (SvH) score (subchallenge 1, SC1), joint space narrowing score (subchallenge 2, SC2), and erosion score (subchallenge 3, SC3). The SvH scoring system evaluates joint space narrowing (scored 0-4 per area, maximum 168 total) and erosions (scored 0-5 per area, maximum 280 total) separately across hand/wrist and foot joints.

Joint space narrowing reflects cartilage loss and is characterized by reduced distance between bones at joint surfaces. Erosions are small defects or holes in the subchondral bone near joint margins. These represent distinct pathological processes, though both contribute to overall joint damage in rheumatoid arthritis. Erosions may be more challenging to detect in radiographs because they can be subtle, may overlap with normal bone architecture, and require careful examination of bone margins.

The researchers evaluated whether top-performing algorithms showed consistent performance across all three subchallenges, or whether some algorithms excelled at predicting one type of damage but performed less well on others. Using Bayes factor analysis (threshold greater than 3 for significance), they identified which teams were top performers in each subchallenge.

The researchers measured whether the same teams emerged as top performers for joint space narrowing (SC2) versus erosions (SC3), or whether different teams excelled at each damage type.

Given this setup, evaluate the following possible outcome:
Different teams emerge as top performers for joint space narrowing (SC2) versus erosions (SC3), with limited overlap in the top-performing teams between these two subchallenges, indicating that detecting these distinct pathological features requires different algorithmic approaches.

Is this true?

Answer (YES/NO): YES